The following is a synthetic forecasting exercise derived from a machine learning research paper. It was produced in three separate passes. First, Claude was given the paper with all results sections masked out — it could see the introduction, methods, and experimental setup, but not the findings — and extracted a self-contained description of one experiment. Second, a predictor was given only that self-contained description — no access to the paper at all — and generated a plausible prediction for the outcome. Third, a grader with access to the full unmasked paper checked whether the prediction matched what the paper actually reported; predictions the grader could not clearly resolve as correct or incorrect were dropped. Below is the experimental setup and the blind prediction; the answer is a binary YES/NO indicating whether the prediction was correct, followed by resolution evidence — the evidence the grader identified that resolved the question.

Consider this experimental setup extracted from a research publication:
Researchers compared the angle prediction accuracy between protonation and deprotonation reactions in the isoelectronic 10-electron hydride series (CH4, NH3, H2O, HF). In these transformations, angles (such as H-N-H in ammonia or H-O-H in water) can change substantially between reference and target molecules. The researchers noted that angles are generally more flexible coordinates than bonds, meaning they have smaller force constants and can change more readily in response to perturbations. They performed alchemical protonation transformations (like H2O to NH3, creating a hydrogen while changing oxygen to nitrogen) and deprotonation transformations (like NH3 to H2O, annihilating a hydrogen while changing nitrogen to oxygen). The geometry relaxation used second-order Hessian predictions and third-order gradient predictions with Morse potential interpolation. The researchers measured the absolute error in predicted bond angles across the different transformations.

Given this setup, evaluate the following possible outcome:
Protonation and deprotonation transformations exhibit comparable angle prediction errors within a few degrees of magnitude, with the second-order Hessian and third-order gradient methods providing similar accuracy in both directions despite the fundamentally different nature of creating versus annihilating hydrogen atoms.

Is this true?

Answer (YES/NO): YES